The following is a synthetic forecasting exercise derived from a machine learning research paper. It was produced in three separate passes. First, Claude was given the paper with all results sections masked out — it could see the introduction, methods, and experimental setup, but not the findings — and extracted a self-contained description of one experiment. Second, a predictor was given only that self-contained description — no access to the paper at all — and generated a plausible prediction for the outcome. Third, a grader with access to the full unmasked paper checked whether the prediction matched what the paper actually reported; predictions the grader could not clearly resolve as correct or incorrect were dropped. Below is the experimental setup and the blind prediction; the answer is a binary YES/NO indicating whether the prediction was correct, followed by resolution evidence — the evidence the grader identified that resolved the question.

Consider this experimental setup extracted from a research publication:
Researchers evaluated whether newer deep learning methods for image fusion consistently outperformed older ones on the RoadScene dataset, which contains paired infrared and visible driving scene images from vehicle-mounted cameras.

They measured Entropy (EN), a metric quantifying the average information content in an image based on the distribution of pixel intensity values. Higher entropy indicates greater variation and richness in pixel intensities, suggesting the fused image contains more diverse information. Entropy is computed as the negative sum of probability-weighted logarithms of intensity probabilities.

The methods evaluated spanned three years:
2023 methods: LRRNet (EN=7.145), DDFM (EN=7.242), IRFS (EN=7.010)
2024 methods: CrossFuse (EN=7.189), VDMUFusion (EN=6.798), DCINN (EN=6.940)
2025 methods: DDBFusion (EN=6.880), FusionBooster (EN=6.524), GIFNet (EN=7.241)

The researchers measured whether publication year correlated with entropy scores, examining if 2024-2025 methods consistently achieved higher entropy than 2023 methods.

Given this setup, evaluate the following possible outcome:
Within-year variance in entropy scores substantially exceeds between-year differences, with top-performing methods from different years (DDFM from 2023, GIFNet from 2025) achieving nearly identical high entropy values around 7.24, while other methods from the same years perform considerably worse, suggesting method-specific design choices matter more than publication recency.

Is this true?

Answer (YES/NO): YES